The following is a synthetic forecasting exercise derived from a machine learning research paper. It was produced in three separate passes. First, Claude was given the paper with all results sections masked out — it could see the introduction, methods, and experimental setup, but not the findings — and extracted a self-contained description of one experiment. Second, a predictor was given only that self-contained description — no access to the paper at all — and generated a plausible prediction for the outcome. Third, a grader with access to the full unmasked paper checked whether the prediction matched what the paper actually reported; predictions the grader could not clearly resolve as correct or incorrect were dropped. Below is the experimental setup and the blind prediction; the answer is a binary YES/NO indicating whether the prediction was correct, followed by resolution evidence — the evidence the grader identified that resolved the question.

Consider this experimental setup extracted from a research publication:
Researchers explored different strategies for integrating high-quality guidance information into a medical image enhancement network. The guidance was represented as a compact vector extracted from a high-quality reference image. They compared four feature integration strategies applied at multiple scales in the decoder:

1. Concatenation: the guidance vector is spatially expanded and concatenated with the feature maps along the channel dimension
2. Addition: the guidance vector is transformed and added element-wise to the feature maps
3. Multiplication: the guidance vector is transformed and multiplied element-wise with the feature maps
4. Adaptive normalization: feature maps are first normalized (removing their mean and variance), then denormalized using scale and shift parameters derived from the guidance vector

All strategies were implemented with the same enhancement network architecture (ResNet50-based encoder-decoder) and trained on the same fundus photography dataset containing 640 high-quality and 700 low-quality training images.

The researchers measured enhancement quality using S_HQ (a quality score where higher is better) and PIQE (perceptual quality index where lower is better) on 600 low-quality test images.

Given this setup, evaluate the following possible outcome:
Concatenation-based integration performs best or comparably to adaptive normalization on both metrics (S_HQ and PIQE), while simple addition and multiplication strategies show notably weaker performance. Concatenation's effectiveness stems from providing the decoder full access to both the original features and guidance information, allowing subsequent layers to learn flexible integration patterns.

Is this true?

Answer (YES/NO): NO